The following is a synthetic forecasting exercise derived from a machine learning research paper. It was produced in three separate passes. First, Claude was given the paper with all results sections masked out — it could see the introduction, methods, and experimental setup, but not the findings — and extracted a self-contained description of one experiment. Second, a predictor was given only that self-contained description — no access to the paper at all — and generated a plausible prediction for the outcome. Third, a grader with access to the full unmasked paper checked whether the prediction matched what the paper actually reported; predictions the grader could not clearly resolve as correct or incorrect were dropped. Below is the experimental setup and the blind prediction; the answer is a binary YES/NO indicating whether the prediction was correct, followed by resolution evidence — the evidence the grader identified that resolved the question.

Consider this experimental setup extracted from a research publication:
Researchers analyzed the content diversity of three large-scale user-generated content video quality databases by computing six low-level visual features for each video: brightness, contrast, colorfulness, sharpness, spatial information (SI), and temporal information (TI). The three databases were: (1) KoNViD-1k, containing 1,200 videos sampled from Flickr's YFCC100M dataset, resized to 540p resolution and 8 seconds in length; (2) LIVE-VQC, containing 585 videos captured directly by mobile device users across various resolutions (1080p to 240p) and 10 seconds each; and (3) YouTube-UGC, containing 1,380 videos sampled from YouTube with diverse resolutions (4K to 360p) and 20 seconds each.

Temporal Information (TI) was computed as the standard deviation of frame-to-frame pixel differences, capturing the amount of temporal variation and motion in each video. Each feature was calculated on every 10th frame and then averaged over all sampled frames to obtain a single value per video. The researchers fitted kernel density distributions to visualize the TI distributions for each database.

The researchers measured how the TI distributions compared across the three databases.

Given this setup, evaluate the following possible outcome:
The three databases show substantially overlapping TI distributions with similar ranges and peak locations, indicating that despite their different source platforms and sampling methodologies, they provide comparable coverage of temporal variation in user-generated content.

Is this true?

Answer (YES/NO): NO